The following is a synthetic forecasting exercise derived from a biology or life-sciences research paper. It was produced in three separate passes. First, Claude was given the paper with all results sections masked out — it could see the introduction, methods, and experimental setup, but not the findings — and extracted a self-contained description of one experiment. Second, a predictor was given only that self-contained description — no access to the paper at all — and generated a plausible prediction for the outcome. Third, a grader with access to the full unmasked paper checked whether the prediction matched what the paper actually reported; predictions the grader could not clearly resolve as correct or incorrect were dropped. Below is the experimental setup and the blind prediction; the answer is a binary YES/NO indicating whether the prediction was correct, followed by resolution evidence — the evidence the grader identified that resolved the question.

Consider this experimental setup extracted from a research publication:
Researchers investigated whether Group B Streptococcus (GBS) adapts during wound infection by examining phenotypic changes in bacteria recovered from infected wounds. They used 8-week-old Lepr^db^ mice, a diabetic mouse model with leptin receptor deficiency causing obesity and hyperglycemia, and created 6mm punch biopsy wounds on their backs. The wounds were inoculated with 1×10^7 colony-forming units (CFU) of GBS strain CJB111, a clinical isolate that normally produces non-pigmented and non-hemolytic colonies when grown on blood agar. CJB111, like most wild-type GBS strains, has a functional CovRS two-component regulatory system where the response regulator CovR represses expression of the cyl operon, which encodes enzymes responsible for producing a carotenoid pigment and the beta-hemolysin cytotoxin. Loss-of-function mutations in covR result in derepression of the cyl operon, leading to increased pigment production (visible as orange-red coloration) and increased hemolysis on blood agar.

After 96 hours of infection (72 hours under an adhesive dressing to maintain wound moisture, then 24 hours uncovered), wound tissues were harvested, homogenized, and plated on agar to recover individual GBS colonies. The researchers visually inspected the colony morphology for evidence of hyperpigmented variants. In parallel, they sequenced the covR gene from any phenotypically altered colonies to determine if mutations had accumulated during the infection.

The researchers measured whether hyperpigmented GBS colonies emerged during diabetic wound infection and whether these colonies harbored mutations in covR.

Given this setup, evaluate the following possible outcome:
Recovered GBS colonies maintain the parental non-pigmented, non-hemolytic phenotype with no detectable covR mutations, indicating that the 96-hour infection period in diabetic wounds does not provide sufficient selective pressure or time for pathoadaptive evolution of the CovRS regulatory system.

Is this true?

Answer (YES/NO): NO